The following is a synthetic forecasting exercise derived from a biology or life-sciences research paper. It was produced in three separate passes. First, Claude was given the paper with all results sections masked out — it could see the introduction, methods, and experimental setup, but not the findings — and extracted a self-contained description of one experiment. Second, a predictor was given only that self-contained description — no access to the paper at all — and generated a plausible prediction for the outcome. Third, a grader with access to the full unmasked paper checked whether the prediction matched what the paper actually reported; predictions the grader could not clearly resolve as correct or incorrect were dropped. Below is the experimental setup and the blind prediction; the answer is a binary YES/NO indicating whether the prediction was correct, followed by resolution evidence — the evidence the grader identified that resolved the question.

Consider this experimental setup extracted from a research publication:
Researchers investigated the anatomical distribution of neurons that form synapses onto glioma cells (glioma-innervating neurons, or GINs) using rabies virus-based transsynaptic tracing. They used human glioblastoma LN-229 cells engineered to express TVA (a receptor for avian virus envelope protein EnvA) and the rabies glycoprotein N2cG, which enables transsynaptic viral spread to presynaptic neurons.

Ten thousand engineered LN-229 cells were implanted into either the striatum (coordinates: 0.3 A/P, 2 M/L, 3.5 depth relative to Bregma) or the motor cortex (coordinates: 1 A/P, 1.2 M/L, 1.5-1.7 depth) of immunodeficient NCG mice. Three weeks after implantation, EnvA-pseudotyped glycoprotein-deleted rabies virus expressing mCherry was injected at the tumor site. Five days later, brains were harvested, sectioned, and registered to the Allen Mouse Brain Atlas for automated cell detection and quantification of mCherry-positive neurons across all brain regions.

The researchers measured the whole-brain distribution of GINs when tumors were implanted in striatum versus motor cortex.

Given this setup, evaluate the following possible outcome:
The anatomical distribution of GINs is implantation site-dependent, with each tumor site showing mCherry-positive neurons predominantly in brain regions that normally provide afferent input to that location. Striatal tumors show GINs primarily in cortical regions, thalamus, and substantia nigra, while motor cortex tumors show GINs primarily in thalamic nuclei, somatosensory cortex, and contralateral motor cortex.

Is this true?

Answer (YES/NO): YES